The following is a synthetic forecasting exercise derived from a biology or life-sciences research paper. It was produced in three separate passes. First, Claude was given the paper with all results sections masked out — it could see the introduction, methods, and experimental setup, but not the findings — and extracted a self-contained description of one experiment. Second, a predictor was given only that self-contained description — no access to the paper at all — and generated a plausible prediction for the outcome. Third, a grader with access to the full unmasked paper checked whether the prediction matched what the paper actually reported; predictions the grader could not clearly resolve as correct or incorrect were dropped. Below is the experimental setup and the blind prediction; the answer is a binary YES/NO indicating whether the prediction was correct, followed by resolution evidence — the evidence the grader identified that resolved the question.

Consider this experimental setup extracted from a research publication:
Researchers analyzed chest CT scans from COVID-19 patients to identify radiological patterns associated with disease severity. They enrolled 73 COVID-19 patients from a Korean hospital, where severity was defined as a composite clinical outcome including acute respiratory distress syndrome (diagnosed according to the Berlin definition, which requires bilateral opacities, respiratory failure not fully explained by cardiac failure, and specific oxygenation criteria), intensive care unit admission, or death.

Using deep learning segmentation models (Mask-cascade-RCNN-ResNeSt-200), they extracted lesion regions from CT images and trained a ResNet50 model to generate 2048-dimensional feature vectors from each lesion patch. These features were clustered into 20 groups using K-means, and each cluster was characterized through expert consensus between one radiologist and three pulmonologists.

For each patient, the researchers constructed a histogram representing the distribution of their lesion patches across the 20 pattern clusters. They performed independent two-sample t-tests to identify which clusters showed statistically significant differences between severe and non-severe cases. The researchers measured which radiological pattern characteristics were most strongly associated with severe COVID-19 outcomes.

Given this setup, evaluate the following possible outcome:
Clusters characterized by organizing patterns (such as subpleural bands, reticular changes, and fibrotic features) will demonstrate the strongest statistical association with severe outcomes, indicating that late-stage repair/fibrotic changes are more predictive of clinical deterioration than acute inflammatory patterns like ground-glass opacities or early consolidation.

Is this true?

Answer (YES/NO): NO